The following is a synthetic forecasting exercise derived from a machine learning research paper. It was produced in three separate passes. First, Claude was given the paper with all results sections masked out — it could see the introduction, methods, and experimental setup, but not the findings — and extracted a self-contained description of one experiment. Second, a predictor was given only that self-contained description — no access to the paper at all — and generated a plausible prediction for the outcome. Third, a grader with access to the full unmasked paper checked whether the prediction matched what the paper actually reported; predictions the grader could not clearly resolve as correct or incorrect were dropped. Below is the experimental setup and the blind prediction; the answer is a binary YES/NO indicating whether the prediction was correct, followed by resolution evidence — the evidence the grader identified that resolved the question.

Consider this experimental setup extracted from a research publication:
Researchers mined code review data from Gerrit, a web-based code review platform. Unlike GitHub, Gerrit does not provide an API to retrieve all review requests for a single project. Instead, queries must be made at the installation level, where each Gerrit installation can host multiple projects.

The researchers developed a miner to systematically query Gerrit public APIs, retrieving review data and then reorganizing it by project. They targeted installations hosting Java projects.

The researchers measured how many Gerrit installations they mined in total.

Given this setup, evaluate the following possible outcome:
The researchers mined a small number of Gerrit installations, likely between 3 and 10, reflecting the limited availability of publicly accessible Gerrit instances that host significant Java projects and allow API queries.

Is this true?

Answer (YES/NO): YES